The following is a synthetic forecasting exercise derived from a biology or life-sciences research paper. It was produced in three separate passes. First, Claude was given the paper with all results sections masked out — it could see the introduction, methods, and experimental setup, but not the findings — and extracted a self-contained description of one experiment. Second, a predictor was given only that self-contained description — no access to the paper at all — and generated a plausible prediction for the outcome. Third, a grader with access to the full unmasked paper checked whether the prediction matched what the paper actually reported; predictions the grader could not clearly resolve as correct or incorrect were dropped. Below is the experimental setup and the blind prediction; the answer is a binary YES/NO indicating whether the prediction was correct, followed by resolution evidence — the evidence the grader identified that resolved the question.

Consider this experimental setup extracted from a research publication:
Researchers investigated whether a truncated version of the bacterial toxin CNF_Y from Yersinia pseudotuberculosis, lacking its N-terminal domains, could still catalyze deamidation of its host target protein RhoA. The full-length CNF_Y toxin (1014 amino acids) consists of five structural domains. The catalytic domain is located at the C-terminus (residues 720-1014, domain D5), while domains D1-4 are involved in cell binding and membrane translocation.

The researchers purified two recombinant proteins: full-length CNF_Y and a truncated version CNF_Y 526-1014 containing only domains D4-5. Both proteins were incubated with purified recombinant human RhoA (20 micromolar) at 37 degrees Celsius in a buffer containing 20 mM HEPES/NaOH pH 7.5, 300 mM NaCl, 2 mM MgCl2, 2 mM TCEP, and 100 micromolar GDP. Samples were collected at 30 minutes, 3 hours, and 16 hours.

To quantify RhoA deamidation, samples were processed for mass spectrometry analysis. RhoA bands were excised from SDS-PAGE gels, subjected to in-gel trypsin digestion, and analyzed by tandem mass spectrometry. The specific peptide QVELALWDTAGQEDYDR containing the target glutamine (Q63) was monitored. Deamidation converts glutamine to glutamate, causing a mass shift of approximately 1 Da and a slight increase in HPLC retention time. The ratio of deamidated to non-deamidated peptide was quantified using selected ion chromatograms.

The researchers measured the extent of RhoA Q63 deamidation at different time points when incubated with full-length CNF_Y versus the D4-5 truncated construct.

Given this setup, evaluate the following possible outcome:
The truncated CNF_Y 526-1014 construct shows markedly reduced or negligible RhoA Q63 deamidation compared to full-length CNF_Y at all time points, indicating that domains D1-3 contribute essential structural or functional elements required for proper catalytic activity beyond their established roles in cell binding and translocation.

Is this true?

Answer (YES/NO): NO